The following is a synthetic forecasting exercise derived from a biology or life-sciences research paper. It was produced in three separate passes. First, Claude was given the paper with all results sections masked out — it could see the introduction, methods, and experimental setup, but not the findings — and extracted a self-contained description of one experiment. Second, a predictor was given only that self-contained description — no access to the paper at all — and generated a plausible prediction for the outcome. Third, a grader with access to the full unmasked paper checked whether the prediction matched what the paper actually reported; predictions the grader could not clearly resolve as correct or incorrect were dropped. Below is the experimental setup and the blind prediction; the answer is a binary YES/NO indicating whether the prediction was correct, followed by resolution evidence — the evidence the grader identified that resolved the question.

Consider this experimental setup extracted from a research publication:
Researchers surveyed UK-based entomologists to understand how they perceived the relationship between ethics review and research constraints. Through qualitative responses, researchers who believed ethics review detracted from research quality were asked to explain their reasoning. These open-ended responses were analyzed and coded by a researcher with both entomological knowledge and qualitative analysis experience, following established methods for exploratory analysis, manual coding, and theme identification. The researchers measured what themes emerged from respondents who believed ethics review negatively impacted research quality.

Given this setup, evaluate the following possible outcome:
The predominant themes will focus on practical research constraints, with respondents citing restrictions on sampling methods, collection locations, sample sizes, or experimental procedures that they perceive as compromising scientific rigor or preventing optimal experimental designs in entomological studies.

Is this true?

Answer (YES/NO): NO